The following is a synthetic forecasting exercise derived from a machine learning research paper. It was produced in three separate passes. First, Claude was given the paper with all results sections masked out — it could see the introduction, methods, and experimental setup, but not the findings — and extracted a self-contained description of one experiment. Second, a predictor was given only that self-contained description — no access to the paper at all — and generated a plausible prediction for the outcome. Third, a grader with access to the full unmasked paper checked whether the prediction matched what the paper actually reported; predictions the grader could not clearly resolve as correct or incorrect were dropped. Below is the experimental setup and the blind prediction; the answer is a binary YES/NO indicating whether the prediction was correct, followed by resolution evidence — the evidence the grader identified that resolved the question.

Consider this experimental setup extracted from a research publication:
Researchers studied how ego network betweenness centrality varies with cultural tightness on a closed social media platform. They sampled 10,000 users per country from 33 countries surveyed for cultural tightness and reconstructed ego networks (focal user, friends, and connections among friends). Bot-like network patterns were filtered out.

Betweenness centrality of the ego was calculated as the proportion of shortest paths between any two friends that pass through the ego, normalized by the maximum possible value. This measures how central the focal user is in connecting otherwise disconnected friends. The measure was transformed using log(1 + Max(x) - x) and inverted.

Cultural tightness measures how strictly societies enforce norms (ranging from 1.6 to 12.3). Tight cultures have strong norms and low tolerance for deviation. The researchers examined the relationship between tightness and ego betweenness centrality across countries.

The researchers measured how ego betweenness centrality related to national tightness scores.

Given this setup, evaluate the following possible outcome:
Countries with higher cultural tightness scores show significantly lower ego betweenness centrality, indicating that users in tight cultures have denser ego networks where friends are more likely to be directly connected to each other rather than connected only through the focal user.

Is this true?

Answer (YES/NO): NO